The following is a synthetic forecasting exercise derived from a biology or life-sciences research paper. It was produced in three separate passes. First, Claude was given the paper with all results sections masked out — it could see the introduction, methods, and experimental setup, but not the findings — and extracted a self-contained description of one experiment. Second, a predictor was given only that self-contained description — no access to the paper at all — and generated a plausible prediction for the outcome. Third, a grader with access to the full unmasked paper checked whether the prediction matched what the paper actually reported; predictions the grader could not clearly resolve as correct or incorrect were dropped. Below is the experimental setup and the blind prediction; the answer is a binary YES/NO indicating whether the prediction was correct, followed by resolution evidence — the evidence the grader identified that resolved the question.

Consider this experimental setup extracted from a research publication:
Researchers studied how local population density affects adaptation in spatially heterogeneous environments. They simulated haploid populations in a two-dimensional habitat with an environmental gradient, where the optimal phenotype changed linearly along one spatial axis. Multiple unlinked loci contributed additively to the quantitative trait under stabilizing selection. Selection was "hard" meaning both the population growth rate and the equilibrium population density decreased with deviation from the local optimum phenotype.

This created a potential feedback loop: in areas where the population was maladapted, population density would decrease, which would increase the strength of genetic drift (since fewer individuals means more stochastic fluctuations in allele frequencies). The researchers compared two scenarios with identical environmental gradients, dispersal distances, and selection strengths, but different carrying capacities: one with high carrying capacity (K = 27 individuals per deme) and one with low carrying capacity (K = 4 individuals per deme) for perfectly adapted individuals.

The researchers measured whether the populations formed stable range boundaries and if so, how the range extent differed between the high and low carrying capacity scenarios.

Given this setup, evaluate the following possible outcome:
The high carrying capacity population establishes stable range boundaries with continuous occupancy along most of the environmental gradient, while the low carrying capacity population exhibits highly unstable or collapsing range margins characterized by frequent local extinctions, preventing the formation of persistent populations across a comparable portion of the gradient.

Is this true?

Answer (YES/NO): NO